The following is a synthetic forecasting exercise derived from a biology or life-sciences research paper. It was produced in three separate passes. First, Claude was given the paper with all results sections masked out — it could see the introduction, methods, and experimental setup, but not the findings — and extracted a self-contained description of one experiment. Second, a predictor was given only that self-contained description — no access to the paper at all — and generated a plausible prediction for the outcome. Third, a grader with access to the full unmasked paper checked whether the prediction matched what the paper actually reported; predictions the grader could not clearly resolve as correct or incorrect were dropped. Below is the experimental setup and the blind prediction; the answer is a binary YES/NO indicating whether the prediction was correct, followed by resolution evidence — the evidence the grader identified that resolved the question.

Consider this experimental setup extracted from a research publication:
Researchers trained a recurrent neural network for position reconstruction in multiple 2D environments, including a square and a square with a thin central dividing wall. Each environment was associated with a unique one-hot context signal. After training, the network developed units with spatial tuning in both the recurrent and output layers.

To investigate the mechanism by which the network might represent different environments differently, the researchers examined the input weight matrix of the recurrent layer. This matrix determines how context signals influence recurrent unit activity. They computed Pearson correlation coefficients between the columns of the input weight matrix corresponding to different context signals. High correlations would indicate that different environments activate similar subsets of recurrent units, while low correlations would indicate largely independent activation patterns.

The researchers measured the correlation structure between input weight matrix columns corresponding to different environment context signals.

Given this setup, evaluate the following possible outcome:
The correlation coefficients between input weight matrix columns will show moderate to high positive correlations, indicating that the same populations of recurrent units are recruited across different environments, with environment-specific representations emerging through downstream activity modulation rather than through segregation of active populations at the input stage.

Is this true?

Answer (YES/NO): NO